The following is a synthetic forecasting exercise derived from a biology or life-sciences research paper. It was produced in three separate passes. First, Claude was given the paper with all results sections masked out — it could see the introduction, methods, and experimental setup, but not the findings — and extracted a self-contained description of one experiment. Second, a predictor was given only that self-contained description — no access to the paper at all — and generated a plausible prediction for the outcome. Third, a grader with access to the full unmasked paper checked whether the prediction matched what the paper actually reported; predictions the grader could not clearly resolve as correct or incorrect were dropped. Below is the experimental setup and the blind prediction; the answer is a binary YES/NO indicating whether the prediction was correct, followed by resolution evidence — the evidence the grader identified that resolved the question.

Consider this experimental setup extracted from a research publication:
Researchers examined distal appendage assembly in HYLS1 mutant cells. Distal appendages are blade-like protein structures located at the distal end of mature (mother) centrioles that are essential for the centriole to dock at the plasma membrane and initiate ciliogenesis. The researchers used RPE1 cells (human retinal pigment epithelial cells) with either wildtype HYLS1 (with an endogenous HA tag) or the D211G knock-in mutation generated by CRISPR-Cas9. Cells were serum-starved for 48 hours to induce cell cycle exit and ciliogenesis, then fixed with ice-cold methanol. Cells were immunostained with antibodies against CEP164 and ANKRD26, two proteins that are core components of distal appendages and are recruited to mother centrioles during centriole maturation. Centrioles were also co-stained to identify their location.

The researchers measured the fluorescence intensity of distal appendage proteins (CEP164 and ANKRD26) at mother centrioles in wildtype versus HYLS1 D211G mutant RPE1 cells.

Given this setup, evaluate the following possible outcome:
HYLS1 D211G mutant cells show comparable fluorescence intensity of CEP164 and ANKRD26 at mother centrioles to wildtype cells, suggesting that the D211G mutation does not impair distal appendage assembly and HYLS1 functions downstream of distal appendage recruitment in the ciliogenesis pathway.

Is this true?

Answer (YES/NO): NO